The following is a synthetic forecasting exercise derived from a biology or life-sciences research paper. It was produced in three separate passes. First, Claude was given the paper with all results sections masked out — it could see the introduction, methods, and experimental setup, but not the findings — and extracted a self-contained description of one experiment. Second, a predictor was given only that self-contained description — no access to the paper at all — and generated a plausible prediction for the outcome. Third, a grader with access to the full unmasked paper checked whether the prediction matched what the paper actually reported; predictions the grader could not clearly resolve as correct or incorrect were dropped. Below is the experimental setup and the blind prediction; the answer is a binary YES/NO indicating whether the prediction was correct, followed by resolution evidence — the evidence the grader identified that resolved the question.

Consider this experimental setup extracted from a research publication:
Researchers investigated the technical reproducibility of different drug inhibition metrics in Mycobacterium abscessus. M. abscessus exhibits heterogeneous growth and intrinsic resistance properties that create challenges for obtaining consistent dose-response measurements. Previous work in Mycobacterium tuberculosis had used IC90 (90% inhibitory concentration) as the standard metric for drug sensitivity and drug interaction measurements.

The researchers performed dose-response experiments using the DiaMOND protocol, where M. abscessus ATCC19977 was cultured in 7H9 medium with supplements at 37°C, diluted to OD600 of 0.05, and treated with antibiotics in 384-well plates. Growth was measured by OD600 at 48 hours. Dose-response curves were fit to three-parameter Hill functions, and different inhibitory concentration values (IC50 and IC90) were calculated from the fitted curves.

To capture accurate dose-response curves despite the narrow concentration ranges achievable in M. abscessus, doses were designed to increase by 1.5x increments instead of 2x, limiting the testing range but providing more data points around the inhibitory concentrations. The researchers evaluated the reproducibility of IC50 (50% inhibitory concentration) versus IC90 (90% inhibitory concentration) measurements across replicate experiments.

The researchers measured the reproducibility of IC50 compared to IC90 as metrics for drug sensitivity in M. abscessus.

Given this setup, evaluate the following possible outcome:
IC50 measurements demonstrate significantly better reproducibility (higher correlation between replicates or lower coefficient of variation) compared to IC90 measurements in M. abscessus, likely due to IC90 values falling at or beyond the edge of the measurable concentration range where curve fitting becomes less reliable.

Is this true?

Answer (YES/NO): YES